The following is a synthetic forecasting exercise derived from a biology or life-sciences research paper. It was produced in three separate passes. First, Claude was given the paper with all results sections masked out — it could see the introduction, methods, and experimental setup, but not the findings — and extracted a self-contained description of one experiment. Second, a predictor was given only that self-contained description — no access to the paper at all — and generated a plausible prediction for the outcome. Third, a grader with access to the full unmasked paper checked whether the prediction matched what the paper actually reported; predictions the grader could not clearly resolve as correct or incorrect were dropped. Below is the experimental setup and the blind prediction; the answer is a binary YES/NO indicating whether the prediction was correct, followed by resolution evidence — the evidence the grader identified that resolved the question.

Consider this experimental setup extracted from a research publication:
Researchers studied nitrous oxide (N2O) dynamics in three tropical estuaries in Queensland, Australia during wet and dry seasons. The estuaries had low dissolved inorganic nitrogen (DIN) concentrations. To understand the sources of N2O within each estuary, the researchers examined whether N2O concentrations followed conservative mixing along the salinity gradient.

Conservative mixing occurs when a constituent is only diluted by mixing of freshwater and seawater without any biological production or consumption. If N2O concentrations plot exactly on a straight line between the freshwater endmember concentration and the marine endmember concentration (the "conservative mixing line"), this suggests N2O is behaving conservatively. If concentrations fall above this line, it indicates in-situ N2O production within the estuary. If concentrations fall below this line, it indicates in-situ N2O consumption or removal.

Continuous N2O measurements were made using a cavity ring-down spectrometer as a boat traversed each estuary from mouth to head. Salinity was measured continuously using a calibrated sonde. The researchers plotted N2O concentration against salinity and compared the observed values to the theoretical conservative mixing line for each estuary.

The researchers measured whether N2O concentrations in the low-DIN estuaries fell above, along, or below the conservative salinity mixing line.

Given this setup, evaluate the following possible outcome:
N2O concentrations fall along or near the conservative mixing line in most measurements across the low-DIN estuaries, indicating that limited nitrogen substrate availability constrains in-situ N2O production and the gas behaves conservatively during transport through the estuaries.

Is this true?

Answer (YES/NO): NO